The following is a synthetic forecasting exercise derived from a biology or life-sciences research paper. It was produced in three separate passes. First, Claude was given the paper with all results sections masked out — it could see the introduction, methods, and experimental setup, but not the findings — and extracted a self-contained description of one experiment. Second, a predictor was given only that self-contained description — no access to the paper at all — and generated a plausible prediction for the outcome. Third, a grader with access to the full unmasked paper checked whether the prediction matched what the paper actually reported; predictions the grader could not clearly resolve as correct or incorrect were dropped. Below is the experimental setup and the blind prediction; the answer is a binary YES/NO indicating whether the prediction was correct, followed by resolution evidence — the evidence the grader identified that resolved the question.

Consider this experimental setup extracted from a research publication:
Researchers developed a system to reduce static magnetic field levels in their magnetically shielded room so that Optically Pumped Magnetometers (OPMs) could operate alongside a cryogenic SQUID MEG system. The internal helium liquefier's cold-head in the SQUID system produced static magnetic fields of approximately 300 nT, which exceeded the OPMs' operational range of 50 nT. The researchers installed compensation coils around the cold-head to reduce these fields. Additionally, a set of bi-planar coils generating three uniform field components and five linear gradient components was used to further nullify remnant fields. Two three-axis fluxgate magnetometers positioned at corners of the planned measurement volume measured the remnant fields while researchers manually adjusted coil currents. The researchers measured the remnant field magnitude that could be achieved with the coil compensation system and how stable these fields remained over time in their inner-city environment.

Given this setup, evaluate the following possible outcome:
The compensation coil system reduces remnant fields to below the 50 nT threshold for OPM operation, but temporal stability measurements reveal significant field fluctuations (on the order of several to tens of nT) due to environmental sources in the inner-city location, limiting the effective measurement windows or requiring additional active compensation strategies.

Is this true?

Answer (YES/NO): YES